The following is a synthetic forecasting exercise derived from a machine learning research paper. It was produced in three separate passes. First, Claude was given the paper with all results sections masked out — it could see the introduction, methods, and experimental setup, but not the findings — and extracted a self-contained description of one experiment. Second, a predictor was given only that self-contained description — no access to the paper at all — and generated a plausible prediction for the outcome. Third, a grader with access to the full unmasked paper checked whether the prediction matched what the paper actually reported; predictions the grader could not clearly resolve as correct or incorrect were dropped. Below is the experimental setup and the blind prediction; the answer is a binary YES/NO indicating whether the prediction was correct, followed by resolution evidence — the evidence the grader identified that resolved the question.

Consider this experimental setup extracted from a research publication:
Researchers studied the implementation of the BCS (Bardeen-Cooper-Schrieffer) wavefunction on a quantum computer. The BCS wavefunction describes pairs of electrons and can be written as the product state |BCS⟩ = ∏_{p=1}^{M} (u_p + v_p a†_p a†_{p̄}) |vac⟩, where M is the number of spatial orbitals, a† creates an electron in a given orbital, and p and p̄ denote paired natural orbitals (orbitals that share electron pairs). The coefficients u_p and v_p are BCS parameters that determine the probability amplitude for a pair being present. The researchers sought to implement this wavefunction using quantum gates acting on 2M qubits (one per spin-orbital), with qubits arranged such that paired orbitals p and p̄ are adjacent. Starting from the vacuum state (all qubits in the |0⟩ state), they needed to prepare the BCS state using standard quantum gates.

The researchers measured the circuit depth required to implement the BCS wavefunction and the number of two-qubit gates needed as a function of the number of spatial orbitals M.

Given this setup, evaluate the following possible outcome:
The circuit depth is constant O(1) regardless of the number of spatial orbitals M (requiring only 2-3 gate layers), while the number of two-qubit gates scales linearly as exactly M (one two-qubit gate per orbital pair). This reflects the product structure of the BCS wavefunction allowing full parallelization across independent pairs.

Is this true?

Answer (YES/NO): YES